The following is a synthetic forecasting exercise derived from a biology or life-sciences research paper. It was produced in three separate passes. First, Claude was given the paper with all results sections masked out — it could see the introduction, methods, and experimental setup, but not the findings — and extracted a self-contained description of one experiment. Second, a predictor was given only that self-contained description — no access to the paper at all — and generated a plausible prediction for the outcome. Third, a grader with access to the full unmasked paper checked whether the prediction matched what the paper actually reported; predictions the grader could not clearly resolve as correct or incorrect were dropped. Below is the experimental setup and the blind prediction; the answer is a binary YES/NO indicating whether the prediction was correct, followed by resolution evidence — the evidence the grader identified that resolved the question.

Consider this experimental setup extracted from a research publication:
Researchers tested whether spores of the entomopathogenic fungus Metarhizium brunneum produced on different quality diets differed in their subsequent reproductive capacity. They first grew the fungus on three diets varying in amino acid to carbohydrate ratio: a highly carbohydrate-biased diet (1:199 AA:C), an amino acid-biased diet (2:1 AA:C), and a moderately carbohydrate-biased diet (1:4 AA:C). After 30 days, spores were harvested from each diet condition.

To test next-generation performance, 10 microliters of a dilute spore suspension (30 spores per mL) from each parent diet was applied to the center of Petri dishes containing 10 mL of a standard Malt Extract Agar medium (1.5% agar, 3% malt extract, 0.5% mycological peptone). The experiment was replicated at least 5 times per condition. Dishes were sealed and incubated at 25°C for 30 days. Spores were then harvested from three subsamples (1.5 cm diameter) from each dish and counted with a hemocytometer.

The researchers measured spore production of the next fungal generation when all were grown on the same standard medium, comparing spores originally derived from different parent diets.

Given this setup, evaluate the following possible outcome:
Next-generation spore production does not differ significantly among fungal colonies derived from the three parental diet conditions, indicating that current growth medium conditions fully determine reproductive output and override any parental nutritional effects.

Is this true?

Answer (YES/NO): NO